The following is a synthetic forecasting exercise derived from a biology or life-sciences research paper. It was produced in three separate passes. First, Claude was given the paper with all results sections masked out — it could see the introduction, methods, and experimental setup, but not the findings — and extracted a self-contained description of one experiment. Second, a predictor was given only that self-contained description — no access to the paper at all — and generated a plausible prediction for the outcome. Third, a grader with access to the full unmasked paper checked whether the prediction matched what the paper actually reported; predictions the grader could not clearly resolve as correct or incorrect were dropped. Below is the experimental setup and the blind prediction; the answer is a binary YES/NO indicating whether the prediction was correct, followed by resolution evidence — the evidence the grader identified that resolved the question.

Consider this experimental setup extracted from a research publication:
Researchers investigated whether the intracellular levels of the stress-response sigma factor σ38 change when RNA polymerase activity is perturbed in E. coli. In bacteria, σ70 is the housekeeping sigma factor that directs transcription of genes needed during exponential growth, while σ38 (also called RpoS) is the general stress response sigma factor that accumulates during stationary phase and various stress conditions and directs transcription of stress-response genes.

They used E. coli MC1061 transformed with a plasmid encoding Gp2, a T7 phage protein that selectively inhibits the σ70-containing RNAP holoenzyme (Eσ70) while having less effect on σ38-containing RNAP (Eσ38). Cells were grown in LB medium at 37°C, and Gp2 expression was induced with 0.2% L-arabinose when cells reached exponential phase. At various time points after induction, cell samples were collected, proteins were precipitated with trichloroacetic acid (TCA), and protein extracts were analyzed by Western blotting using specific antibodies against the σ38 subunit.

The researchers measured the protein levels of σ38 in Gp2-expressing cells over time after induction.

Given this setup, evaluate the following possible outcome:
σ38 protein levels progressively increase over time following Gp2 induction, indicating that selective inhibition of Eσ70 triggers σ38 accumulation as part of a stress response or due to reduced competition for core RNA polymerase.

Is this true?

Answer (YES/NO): NO